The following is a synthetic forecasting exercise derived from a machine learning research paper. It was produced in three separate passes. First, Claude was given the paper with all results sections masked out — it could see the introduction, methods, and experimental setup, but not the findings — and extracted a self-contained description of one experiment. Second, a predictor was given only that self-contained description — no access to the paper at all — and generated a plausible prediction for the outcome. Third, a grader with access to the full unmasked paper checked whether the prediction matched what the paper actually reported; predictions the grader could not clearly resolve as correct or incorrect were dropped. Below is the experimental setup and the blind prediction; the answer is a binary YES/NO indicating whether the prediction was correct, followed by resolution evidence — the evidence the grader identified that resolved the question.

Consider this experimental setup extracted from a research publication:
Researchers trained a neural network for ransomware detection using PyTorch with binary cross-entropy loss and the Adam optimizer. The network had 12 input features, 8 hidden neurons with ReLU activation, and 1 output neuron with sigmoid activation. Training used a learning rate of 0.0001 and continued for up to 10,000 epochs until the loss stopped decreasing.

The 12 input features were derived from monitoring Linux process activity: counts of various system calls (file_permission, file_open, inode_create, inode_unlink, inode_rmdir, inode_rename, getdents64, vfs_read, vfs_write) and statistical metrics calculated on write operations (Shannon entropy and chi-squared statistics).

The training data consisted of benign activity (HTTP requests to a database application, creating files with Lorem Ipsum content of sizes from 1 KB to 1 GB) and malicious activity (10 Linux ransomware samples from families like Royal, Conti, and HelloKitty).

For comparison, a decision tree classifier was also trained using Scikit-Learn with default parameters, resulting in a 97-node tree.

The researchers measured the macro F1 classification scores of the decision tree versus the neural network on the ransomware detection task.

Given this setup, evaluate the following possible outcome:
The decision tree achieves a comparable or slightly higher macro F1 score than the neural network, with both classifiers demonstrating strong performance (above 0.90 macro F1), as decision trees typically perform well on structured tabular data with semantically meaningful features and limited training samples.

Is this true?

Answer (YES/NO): YES